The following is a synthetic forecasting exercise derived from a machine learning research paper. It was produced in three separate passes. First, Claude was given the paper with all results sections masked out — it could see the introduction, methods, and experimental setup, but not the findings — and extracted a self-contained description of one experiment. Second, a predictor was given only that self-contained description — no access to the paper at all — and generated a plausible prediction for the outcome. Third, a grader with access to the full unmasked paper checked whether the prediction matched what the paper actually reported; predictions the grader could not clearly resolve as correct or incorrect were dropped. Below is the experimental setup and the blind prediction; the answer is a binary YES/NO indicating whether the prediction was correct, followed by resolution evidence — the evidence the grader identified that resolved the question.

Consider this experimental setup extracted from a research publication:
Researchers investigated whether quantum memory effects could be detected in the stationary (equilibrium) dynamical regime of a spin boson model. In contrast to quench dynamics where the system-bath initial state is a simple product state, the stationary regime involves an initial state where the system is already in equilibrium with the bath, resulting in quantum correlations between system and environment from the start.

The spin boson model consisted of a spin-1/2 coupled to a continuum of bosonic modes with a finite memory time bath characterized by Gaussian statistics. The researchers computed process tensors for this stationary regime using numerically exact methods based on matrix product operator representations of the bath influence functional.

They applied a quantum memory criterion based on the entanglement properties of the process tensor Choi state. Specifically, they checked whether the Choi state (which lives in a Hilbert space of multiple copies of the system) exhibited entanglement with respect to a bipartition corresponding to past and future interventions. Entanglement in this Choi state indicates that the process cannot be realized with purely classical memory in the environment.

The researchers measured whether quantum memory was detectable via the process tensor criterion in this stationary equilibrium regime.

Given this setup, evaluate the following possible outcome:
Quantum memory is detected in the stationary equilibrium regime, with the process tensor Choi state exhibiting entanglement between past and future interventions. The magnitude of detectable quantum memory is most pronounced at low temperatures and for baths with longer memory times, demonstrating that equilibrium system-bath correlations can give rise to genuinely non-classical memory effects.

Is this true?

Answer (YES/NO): NO